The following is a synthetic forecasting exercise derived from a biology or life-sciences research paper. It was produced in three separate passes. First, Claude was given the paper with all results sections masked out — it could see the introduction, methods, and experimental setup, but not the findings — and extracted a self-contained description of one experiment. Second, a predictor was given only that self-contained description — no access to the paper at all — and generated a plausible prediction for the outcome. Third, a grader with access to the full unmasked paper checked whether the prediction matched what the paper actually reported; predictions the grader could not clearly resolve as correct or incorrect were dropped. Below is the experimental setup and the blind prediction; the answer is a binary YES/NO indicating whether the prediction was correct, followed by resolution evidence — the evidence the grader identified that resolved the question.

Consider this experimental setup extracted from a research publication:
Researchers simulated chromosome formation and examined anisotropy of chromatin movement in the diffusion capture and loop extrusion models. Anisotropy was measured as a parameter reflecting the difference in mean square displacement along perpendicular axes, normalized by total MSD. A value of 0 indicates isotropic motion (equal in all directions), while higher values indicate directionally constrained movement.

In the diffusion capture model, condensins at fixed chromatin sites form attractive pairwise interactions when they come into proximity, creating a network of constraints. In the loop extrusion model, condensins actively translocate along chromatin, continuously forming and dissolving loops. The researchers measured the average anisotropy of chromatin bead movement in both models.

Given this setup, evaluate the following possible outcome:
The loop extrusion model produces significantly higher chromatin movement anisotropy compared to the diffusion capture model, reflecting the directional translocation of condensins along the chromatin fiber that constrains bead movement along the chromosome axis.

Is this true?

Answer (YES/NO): NO